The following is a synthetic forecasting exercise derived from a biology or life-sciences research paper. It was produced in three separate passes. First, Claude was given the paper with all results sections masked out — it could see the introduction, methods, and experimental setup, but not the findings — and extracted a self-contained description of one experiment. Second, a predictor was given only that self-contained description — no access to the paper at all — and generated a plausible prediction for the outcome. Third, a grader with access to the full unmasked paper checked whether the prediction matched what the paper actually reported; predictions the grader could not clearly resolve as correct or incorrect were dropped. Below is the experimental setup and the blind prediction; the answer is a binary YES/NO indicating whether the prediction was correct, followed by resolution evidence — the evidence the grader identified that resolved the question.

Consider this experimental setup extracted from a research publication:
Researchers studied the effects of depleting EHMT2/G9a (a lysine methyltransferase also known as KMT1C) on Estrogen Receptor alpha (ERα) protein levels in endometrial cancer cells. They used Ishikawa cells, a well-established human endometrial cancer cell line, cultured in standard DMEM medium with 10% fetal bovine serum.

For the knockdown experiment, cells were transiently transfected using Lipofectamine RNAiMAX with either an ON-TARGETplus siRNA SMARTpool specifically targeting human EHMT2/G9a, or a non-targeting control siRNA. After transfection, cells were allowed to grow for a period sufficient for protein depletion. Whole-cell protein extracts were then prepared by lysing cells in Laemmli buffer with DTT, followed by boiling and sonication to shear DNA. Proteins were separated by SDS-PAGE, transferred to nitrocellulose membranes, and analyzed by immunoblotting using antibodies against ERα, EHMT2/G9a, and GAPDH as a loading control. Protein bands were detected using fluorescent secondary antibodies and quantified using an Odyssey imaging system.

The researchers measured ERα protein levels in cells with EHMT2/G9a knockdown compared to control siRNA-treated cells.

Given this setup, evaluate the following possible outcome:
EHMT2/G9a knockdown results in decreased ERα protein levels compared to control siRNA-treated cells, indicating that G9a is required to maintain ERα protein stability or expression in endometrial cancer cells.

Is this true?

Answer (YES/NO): NO